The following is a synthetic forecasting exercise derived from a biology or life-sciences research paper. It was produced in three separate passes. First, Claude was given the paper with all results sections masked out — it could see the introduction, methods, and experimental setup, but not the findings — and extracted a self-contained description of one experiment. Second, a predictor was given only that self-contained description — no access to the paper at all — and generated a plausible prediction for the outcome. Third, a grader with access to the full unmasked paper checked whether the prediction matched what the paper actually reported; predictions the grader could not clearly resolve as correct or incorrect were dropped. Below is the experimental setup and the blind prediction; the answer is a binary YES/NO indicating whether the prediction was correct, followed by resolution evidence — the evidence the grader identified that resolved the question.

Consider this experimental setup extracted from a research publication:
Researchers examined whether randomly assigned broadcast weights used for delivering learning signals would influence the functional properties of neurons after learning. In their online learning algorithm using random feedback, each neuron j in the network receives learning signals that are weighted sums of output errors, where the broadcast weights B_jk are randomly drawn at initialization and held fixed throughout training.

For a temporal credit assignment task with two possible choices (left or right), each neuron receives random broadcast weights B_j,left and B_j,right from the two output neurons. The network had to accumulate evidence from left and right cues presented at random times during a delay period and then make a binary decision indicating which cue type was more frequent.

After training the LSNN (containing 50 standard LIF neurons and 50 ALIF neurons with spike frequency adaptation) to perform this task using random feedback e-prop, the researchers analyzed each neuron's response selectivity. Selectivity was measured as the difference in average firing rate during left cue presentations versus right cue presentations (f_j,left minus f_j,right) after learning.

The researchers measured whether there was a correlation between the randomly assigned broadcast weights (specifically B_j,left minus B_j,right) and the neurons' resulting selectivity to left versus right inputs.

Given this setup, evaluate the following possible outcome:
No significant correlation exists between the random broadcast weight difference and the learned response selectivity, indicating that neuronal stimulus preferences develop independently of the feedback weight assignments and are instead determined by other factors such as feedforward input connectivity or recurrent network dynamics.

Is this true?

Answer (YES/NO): NO